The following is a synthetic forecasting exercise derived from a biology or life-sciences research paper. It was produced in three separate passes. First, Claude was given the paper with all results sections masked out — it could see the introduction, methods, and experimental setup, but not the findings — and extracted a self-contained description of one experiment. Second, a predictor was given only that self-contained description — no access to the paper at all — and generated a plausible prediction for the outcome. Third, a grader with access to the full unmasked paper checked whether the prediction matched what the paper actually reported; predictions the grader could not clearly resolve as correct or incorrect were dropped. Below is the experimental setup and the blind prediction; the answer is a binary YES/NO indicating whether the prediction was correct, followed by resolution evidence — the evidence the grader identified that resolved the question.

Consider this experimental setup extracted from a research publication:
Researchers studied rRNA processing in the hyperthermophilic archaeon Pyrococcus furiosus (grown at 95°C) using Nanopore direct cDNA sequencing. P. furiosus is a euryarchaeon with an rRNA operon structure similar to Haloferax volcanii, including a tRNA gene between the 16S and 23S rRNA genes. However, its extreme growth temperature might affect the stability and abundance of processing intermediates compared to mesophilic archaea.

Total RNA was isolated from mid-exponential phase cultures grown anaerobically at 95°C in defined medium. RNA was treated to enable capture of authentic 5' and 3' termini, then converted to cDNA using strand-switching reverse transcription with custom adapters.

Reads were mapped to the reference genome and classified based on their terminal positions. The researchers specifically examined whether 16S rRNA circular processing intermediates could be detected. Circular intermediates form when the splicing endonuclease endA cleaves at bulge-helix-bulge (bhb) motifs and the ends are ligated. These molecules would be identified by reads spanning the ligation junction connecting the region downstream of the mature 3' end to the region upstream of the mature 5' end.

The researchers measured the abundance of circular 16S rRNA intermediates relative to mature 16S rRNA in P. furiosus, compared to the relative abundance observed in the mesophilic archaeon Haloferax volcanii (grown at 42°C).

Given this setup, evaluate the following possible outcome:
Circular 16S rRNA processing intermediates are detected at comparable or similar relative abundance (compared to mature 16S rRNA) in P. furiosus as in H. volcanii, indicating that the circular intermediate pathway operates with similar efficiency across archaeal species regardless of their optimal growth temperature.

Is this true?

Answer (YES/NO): NO